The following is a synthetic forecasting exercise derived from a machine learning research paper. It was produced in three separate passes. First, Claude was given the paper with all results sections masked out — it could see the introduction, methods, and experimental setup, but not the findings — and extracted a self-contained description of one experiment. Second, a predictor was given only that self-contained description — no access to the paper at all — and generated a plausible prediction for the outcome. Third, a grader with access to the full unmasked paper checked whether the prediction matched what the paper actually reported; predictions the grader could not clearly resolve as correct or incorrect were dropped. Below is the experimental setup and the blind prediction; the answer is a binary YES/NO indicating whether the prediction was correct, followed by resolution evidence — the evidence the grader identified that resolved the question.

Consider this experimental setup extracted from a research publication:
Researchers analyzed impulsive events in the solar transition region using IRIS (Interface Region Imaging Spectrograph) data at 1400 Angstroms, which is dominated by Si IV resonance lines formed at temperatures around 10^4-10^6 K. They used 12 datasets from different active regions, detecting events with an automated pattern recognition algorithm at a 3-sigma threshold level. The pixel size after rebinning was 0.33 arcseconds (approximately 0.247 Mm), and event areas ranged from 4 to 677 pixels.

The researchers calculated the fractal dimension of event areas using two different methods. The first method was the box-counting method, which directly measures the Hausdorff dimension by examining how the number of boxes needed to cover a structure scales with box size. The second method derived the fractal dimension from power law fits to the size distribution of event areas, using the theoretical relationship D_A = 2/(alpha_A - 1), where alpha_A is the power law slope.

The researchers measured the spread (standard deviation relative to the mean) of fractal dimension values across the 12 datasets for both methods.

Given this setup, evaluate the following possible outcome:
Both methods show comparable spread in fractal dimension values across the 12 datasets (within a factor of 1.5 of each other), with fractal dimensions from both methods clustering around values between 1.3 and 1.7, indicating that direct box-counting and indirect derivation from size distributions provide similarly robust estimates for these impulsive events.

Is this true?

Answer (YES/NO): NO